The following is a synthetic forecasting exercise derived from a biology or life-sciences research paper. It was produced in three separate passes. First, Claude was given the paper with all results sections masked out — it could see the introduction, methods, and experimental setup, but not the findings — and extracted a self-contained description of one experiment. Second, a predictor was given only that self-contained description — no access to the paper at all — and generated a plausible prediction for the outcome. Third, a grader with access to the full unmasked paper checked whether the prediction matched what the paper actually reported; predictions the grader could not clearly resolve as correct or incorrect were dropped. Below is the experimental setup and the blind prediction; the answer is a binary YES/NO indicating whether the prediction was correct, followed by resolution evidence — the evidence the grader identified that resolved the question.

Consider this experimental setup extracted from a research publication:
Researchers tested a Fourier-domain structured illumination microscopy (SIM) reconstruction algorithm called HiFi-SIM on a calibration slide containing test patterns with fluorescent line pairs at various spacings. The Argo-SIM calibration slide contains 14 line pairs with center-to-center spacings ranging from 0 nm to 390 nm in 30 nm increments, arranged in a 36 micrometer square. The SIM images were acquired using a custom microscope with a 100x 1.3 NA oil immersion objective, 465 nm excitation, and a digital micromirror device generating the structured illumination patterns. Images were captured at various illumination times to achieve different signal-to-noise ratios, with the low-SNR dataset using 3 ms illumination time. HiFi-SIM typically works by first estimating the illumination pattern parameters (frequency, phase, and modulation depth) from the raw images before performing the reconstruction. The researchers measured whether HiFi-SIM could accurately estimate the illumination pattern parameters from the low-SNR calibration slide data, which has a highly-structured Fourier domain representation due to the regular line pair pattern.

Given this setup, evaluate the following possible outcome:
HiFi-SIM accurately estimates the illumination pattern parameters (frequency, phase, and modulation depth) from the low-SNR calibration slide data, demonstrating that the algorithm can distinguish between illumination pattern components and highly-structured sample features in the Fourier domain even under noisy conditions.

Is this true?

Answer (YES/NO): NO